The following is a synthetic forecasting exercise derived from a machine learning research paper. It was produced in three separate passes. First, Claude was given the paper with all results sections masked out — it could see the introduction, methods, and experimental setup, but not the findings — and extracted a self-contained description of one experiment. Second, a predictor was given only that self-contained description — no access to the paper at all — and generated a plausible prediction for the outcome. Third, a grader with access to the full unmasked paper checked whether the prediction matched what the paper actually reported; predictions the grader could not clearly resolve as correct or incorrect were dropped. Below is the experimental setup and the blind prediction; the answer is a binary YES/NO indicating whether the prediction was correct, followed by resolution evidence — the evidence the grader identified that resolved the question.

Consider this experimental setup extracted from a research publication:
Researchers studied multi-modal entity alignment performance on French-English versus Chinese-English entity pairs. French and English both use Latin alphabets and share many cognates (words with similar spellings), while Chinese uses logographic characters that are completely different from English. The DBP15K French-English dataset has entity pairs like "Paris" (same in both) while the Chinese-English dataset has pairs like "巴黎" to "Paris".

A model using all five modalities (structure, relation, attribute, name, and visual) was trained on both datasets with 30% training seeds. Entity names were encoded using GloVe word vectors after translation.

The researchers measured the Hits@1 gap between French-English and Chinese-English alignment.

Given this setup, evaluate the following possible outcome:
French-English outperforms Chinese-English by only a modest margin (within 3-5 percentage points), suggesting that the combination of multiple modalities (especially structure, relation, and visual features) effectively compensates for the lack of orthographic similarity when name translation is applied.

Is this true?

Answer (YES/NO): NO